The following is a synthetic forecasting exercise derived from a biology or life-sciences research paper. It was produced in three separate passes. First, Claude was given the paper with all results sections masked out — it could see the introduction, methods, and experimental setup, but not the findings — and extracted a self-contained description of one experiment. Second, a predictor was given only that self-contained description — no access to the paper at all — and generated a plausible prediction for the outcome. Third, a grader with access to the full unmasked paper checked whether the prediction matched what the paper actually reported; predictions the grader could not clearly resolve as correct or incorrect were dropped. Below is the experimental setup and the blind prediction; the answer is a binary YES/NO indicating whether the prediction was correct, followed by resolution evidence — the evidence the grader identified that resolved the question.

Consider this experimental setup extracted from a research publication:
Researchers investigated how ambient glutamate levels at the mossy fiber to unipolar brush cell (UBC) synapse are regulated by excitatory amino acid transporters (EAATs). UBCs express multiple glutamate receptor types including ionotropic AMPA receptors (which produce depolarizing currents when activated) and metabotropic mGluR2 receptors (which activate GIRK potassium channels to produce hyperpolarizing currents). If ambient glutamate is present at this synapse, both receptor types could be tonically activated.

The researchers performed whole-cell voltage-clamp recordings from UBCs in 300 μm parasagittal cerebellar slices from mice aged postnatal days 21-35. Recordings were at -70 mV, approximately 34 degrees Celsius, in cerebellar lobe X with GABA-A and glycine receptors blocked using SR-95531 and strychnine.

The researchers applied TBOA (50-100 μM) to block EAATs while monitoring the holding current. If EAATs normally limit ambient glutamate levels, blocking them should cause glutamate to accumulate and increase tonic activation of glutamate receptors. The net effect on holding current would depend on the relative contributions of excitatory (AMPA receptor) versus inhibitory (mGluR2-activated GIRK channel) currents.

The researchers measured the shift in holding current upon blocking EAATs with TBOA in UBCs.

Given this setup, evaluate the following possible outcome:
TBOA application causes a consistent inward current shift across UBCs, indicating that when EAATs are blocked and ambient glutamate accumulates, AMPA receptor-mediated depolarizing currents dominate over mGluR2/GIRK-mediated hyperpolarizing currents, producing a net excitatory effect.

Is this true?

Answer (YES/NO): NO